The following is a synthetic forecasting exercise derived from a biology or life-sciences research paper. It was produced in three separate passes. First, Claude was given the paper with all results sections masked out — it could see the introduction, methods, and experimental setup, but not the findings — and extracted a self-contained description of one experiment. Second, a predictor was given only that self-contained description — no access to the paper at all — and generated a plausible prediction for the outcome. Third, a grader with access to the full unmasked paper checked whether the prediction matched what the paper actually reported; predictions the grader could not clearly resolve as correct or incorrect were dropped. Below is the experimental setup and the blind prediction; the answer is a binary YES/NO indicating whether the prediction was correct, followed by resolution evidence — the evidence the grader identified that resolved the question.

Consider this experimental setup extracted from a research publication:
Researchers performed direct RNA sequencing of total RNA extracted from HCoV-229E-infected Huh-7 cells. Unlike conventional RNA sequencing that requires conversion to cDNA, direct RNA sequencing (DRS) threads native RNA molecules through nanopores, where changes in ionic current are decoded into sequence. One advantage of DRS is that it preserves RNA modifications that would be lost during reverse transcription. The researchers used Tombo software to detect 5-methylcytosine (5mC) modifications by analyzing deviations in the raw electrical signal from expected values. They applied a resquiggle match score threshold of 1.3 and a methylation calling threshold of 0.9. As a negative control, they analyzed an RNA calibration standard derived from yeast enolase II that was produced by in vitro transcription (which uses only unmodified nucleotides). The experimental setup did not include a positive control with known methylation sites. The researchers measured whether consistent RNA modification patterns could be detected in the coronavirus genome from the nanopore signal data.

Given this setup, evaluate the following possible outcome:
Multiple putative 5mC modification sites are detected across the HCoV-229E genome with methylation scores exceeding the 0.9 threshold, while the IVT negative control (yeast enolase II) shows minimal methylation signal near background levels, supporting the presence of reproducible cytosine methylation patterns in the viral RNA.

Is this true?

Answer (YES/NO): YES